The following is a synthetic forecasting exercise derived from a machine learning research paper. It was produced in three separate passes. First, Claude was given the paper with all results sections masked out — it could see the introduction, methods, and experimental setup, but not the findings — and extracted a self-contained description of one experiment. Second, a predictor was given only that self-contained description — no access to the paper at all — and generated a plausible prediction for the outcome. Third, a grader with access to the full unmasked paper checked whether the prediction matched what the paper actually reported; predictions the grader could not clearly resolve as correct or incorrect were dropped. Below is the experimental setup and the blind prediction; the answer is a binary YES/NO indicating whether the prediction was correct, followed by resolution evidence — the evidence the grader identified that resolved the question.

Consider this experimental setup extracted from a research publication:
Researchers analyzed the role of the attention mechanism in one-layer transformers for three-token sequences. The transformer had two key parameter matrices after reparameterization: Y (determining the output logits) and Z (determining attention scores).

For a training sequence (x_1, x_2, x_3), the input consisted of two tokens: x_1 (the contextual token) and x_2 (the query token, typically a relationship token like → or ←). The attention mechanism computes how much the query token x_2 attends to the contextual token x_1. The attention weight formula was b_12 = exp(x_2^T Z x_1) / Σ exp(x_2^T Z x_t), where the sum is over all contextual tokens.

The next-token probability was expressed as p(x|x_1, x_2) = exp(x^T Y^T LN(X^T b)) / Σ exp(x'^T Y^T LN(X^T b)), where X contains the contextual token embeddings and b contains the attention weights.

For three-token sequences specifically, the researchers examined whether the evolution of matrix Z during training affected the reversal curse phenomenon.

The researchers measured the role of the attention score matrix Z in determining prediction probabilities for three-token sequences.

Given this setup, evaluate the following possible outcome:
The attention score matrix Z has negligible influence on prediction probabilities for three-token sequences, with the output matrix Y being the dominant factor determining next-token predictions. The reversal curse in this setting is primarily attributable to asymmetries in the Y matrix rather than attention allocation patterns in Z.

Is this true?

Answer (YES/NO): YES